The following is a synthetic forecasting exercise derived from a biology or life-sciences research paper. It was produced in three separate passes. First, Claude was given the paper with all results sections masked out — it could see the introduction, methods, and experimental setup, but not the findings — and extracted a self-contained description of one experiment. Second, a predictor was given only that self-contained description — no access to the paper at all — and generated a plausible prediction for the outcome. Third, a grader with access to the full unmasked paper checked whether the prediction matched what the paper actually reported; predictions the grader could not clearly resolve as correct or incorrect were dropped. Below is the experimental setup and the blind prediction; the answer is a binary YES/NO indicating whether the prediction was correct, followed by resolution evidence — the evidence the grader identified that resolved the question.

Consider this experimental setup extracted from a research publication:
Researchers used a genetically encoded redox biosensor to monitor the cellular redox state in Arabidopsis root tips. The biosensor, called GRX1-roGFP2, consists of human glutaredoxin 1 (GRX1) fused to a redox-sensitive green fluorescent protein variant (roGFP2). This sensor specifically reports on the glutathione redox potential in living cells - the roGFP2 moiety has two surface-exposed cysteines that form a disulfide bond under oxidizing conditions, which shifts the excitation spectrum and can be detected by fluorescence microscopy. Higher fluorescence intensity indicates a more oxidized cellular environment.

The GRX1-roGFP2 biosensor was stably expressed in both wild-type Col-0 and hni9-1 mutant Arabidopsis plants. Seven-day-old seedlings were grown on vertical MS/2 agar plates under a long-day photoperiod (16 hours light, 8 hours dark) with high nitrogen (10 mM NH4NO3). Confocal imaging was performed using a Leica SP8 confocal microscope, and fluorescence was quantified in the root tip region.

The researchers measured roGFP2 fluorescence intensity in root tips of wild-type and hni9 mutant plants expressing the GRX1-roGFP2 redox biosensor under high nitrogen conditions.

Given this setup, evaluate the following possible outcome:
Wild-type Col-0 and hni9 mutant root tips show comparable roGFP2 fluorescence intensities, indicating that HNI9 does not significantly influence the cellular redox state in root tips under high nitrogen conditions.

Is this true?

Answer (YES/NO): NO